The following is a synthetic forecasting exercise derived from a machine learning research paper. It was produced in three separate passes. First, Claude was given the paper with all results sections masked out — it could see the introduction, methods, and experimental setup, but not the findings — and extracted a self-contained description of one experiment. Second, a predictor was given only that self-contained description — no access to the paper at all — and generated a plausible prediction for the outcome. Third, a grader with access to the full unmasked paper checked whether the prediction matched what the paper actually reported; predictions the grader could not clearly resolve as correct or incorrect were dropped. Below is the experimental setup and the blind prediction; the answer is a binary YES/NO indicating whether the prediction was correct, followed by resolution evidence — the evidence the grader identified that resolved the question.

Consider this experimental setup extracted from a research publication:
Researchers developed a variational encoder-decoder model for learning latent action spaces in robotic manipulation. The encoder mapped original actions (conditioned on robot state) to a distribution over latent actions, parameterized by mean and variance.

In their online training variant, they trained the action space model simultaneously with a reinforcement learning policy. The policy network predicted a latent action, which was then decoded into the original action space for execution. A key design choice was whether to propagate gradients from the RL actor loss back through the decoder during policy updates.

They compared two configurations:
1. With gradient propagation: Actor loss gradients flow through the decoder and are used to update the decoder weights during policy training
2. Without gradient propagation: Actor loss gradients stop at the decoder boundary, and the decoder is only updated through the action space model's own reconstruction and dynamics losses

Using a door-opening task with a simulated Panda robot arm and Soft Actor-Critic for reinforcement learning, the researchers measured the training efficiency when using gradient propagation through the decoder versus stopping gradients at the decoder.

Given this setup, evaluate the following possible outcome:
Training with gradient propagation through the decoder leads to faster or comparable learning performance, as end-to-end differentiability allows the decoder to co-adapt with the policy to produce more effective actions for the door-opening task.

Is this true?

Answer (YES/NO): YES